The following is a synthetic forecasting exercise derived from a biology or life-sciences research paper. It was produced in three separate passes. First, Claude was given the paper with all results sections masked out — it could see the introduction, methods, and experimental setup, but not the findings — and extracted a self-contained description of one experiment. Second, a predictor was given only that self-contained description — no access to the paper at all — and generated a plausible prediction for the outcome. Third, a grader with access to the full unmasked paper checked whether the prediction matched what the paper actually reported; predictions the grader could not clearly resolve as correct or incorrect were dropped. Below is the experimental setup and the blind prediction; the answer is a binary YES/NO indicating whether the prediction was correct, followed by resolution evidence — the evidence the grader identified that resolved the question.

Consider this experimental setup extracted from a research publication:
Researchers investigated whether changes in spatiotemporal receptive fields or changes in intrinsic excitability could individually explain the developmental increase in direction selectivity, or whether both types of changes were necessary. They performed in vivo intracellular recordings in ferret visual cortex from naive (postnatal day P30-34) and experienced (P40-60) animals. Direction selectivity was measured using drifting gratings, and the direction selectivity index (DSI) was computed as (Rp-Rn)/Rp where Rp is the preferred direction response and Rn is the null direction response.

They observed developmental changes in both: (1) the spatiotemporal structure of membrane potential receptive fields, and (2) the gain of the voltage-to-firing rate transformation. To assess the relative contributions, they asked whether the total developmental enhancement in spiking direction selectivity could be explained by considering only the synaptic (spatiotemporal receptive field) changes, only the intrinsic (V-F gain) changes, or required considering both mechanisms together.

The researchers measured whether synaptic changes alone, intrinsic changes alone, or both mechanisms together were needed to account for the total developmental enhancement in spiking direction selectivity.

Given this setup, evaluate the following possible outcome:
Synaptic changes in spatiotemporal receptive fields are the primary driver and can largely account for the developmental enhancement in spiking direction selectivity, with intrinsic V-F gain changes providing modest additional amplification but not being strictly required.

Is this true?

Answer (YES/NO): NO